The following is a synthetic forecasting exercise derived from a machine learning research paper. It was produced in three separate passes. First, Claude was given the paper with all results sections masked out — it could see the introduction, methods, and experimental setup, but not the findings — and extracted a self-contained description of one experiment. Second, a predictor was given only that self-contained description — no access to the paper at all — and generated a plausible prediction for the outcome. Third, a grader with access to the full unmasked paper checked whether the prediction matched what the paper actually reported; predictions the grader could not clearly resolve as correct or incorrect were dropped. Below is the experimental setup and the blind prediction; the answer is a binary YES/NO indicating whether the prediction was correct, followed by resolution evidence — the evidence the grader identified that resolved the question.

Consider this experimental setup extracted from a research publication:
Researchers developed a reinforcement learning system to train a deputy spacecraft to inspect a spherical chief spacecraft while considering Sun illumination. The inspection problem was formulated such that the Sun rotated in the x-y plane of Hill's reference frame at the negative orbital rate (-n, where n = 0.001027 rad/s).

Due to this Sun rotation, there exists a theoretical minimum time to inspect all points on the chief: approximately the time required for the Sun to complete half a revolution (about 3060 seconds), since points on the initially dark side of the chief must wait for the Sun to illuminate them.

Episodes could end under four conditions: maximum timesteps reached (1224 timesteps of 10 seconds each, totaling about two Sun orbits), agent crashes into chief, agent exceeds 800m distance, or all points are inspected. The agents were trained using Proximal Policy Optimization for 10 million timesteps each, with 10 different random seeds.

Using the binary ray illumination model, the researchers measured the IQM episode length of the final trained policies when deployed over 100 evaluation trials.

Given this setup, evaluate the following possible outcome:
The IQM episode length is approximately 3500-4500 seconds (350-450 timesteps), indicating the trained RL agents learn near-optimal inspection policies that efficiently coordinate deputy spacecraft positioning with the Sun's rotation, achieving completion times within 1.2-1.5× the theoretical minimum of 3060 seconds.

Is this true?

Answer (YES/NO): NO